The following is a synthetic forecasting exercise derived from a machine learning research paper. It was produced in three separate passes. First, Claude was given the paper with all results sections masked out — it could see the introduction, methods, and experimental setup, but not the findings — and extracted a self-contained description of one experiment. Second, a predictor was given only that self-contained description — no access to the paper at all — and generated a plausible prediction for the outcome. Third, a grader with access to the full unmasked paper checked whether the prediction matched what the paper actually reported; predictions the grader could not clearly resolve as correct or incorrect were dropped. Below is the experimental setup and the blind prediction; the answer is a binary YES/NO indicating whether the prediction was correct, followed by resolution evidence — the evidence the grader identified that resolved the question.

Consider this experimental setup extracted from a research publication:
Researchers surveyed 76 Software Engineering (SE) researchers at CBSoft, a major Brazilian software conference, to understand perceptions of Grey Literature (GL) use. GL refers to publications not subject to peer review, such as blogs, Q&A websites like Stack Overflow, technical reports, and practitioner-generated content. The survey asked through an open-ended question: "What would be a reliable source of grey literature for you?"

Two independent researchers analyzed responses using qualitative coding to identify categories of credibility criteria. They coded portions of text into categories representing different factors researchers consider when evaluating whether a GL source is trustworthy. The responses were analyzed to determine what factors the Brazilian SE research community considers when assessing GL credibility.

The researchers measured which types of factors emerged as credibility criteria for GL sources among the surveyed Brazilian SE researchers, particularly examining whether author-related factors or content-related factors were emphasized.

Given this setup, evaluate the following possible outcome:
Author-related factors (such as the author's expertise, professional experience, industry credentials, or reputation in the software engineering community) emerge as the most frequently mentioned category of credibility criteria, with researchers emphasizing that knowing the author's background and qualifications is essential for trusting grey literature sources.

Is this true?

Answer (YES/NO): YES